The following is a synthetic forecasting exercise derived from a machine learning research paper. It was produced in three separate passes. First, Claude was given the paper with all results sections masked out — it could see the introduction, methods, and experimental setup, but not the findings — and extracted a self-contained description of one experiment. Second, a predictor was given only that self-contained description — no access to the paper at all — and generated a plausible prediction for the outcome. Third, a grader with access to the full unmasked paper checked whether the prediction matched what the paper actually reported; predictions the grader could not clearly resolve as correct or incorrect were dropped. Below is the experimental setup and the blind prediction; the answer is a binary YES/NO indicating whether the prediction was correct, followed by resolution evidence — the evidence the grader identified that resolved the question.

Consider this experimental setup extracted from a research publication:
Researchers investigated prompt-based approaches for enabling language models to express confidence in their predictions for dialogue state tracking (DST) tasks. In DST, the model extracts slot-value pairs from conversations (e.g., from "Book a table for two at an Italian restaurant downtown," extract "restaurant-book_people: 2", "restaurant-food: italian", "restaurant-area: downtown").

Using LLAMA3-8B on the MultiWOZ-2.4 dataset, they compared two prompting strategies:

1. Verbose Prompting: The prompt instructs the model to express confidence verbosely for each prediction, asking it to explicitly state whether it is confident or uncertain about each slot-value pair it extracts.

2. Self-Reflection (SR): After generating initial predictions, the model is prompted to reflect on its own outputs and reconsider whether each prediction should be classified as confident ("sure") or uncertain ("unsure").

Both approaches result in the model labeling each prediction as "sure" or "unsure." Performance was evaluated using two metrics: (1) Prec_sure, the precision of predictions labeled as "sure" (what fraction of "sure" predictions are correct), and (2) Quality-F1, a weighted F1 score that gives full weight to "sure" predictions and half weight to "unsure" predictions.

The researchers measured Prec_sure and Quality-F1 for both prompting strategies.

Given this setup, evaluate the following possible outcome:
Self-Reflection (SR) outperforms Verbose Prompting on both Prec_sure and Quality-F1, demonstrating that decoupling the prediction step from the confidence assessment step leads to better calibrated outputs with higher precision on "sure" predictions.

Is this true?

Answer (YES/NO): YES